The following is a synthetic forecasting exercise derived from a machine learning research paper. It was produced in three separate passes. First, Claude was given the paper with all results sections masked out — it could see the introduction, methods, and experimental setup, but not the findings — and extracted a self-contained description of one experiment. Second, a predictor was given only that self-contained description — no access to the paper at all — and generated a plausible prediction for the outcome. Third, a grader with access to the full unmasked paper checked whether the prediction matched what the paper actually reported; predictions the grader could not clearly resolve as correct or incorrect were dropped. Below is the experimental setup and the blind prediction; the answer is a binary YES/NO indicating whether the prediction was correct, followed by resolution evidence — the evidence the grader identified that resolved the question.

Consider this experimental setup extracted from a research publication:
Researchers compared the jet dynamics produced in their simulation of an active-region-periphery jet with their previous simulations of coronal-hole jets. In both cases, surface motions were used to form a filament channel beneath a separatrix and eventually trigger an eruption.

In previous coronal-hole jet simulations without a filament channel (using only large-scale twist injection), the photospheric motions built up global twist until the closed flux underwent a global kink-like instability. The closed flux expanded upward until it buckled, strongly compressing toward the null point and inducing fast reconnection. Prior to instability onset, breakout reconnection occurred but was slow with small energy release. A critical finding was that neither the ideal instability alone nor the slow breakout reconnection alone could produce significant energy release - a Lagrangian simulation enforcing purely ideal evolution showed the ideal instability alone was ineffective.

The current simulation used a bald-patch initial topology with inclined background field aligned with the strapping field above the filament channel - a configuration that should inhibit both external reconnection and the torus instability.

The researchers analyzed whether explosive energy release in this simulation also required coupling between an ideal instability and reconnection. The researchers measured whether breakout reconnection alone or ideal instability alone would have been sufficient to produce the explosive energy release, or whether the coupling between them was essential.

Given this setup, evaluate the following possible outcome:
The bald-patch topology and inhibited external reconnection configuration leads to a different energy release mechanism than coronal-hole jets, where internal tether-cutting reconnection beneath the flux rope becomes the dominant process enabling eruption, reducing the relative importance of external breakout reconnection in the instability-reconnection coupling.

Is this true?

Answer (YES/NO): NO